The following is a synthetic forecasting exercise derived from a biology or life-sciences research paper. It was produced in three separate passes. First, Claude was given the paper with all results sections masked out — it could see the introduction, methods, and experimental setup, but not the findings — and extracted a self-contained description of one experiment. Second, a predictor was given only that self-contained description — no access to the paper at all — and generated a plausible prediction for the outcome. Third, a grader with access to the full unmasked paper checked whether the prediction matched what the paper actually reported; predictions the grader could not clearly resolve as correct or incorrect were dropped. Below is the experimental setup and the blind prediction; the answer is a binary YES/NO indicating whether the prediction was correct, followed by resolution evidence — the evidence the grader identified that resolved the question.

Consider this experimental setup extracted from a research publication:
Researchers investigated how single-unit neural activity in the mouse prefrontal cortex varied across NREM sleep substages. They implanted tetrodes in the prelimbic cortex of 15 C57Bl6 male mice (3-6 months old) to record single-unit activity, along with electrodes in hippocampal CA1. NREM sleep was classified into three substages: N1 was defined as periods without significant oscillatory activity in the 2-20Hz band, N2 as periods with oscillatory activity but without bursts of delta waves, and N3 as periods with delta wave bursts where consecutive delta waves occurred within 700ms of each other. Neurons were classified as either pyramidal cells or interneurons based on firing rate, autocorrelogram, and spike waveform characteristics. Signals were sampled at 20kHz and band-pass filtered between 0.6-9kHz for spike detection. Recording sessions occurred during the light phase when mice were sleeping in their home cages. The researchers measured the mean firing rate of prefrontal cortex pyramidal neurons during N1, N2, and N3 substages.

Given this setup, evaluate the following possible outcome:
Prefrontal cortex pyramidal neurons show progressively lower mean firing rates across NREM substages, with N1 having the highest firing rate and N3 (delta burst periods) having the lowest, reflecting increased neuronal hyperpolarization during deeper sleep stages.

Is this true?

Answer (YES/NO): YES